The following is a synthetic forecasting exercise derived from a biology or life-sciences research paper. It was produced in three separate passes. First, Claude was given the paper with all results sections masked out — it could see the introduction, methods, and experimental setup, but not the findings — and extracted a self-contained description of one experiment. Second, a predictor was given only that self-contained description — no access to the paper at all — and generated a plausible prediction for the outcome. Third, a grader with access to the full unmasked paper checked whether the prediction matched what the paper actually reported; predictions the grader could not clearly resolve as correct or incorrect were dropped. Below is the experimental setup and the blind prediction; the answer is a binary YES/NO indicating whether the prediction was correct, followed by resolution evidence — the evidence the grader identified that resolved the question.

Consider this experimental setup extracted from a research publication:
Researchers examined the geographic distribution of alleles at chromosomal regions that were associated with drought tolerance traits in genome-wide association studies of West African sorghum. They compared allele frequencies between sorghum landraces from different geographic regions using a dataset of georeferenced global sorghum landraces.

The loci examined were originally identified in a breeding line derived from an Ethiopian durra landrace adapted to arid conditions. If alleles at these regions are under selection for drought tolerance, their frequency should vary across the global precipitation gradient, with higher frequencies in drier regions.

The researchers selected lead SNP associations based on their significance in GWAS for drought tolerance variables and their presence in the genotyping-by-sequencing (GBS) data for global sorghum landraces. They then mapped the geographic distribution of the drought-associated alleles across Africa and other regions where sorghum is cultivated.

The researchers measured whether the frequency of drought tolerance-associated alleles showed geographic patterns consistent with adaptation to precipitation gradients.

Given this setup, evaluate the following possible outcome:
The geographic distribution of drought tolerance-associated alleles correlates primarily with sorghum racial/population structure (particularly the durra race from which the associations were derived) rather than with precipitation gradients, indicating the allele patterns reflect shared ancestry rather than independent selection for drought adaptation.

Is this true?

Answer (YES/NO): NO